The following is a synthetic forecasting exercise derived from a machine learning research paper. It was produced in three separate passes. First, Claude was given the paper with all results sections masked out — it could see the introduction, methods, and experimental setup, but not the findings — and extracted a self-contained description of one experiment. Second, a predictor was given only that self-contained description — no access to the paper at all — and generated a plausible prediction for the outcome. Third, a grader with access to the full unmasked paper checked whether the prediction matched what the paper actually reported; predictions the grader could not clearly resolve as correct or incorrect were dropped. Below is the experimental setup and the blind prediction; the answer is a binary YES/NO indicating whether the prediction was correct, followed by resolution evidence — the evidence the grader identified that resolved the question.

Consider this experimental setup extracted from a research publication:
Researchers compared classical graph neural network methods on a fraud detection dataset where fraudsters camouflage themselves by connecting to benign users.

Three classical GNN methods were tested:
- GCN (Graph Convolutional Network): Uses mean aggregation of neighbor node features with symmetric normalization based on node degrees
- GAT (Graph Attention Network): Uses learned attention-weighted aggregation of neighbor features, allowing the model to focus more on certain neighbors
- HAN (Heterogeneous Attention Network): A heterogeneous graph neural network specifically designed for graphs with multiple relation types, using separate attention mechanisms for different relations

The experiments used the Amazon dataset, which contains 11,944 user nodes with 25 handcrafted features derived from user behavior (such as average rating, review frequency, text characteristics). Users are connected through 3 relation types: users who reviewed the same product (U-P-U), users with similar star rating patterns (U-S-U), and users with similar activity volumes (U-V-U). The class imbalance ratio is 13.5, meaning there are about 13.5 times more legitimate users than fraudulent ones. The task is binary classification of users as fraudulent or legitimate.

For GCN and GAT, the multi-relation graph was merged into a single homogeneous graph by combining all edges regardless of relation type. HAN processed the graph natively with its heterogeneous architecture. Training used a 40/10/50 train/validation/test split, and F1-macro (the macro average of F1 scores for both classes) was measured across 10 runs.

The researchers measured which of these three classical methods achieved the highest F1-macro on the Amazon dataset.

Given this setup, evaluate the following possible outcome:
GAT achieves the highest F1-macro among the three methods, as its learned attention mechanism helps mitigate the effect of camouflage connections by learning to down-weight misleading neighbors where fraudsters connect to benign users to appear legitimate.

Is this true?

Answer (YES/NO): NO